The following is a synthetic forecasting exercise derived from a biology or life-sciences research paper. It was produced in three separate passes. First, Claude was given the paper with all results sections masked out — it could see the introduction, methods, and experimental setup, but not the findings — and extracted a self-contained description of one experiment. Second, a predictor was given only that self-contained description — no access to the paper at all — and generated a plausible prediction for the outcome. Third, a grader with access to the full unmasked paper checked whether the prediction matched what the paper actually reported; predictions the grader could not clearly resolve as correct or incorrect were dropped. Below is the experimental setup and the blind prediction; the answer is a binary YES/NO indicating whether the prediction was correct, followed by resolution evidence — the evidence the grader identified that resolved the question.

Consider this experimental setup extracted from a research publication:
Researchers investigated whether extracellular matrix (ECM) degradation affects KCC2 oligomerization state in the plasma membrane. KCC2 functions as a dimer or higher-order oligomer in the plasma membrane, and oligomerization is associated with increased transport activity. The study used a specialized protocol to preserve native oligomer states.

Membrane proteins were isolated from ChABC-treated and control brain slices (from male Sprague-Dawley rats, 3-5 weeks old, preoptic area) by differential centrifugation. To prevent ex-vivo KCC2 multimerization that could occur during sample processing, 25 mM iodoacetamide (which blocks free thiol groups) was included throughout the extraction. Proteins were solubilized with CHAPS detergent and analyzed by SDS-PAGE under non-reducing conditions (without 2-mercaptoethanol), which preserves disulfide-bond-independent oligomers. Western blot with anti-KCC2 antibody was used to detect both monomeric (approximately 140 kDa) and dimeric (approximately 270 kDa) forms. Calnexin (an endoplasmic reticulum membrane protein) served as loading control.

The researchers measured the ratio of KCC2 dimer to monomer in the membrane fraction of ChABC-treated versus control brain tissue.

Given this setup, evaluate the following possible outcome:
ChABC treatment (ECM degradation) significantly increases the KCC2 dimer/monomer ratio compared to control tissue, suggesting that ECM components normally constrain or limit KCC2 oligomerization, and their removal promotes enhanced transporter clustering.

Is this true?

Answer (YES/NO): NO